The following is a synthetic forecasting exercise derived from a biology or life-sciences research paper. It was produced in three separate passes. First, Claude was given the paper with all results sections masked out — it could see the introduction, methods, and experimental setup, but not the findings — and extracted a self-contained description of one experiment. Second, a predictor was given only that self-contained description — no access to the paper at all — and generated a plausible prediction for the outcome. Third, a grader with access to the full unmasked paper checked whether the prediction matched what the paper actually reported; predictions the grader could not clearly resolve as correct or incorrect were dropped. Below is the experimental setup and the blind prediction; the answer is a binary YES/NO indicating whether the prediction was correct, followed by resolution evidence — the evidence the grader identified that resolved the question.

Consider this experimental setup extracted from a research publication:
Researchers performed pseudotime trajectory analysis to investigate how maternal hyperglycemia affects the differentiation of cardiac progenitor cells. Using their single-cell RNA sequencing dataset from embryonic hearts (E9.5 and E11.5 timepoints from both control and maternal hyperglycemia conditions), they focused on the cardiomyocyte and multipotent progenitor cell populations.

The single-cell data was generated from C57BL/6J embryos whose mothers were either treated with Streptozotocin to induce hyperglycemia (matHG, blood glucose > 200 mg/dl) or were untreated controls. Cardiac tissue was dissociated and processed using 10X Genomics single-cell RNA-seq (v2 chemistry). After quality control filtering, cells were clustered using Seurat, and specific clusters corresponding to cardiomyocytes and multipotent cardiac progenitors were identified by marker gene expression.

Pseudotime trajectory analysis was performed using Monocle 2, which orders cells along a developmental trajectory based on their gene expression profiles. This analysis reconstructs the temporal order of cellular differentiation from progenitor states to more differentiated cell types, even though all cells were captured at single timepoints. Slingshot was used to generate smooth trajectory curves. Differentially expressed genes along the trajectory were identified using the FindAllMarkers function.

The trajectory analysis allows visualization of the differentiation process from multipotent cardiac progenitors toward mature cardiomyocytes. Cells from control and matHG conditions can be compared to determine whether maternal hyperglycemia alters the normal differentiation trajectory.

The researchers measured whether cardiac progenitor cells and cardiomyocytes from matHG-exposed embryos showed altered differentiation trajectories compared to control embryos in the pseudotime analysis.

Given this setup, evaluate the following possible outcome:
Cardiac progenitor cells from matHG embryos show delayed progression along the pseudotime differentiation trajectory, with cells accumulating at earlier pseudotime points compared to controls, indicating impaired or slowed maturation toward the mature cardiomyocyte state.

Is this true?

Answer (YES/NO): YES